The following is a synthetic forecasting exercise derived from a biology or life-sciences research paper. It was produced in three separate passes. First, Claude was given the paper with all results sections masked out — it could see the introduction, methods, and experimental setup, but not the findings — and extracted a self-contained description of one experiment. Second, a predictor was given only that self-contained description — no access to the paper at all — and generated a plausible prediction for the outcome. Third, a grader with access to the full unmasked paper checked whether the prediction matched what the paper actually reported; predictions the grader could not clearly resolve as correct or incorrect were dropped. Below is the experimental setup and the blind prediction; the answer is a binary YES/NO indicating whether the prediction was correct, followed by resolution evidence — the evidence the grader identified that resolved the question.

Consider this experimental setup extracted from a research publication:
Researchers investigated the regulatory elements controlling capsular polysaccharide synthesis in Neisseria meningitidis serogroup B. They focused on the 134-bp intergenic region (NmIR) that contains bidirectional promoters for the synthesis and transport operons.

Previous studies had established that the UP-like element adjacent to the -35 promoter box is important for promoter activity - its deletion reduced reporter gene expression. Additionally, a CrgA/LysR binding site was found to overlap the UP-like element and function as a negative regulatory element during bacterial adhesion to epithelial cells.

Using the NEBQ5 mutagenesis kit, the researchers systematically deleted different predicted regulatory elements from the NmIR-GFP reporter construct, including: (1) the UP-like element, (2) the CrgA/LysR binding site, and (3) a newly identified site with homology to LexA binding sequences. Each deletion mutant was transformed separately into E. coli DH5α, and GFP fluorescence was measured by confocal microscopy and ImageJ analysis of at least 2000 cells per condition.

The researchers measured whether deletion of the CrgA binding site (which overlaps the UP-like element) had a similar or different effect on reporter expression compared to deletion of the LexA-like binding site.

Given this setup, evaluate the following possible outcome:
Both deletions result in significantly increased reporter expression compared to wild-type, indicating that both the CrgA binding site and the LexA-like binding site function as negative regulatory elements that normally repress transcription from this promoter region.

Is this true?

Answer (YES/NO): NO